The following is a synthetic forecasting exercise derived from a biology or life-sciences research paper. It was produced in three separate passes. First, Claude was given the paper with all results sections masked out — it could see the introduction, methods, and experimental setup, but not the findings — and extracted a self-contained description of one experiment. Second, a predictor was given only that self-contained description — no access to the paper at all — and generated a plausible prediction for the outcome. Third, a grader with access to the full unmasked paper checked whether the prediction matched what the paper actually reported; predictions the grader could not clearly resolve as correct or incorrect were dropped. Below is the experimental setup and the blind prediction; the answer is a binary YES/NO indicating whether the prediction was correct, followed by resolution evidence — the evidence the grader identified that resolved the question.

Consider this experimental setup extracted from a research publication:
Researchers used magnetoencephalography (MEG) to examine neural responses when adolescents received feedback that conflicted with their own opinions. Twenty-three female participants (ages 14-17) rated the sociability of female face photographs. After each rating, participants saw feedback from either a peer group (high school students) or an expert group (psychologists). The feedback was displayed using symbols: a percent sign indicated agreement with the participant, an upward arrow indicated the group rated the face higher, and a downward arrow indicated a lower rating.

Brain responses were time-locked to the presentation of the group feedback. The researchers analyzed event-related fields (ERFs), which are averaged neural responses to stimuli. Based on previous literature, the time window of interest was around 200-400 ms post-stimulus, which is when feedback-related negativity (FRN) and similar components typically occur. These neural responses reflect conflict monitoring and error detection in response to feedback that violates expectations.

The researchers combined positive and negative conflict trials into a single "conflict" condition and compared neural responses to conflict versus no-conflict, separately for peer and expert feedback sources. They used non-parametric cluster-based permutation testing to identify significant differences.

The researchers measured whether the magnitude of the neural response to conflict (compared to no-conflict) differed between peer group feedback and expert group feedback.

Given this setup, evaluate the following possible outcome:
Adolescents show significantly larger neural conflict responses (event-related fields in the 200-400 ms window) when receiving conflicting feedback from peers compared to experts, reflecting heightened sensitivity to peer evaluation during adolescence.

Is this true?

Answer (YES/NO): YES